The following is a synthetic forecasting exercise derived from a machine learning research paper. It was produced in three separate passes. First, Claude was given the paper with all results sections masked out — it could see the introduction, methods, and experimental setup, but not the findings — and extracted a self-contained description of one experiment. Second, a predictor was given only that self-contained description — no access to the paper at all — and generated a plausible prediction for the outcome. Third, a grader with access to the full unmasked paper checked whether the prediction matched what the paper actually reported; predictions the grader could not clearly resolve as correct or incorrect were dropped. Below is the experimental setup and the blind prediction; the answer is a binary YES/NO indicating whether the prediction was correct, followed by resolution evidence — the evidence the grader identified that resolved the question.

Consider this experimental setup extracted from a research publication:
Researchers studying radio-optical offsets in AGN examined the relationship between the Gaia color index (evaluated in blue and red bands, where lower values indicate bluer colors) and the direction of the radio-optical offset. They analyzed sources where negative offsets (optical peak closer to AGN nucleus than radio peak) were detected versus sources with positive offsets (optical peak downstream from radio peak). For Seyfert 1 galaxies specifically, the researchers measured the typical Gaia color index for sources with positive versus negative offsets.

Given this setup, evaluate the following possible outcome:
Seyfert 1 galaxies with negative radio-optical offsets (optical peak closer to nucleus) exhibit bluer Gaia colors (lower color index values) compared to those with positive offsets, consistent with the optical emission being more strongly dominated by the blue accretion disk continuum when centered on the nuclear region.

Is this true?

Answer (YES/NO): YES